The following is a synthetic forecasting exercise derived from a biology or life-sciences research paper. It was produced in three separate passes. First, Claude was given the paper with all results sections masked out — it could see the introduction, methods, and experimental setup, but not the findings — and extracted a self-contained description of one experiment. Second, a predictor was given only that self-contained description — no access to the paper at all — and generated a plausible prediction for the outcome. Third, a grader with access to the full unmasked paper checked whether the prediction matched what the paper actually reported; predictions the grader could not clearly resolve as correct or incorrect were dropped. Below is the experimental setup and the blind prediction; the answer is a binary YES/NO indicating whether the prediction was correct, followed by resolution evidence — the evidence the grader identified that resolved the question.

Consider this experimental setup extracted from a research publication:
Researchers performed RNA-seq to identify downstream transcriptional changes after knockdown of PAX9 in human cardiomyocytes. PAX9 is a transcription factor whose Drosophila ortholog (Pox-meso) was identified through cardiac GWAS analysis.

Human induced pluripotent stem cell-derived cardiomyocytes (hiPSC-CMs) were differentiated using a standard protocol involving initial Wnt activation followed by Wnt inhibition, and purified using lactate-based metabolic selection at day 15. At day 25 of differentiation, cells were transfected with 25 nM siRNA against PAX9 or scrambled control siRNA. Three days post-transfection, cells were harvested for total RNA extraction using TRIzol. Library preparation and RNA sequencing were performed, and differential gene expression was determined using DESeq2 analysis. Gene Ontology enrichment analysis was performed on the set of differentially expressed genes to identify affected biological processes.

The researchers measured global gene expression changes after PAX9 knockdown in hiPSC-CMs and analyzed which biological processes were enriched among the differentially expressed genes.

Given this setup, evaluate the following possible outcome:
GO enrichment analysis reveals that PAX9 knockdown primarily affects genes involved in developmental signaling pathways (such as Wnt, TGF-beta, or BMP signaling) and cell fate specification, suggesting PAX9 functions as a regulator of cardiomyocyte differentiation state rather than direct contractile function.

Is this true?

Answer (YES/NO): NO